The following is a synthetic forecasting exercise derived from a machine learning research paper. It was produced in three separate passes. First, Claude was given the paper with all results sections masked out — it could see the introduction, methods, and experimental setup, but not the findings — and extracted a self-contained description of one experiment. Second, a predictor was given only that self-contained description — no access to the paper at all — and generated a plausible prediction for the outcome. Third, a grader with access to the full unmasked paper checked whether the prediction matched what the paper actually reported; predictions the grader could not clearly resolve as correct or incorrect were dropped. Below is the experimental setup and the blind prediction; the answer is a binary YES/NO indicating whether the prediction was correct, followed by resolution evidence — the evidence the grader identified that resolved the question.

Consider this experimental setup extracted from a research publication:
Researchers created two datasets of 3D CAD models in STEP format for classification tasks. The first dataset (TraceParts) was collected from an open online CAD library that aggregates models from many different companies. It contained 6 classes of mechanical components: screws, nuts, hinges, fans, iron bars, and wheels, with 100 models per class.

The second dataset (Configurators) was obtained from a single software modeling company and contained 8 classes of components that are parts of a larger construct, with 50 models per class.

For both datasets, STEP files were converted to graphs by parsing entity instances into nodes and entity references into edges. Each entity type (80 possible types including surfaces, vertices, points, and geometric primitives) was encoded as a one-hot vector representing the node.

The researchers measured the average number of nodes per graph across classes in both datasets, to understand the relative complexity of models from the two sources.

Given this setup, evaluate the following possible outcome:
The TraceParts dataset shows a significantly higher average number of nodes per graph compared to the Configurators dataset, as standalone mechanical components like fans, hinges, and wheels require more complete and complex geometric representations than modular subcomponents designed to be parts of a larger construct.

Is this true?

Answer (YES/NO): NO